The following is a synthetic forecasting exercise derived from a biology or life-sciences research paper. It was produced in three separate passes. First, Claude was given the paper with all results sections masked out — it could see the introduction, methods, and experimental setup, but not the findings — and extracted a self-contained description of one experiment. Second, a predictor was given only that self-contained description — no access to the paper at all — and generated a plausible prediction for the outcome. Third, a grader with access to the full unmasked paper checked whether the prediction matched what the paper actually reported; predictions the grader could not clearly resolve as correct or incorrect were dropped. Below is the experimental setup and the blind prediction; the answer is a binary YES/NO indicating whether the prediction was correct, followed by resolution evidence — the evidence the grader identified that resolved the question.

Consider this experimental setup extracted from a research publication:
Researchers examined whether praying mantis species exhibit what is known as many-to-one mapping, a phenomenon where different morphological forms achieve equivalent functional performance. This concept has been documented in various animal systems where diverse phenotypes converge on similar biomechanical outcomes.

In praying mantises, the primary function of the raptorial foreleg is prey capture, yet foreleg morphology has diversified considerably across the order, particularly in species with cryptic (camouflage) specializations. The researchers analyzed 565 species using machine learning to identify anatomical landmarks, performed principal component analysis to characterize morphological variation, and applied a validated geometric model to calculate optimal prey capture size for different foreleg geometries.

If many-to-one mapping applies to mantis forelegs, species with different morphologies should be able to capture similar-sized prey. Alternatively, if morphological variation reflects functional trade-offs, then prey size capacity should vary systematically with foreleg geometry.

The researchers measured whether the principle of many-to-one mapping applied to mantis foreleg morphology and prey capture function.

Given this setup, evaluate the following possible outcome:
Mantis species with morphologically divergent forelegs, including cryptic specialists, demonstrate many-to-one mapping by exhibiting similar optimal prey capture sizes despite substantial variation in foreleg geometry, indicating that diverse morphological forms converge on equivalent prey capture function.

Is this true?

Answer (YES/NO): NO